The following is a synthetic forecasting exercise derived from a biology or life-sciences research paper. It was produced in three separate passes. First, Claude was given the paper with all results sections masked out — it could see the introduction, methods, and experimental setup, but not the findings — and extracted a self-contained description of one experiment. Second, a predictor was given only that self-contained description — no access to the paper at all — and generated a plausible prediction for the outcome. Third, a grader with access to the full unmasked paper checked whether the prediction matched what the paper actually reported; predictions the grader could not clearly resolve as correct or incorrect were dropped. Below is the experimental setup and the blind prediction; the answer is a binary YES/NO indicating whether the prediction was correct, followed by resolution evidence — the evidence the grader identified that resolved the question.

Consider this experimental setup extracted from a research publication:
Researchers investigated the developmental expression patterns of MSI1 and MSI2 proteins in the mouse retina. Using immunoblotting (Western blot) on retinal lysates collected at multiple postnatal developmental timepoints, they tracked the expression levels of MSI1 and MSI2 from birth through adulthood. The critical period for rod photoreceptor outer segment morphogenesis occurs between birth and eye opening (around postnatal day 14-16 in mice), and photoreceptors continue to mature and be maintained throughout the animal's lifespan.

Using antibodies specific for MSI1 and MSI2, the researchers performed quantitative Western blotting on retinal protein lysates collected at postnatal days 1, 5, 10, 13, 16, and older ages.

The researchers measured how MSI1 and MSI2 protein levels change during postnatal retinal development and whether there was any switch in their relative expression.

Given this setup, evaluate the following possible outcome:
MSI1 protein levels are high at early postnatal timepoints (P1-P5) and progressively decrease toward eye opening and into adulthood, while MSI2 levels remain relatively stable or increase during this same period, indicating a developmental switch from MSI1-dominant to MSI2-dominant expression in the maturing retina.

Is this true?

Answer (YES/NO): NO